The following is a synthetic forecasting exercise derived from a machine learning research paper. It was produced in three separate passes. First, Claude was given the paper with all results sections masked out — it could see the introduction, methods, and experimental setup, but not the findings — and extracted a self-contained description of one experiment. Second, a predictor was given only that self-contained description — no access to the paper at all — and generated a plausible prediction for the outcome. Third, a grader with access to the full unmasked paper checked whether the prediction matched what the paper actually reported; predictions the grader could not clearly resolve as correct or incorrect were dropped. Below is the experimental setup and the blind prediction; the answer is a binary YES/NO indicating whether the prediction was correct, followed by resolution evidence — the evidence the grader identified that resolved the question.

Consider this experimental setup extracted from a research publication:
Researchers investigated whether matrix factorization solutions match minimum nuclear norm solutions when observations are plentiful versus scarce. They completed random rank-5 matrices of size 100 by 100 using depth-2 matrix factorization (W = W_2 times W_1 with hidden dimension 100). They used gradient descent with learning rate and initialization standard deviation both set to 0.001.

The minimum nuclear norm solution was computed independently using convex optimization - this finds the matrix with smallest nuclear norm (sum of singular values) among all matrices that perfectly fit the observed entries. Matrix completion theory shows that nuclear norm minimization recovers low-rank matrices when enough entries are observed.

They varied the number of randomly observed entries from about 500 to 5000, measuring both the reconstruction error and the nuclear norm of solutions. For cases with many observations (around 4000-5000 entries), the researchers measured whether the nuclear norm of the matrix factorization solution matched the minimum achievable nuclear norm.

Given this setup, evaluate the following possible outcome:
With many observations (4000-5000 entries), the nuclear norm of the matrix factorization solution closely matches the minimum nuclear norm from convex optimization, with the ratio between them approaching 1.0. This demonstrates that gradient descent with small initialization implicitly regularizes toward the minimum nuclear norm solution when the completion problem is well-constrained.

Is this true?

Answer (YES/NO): YES